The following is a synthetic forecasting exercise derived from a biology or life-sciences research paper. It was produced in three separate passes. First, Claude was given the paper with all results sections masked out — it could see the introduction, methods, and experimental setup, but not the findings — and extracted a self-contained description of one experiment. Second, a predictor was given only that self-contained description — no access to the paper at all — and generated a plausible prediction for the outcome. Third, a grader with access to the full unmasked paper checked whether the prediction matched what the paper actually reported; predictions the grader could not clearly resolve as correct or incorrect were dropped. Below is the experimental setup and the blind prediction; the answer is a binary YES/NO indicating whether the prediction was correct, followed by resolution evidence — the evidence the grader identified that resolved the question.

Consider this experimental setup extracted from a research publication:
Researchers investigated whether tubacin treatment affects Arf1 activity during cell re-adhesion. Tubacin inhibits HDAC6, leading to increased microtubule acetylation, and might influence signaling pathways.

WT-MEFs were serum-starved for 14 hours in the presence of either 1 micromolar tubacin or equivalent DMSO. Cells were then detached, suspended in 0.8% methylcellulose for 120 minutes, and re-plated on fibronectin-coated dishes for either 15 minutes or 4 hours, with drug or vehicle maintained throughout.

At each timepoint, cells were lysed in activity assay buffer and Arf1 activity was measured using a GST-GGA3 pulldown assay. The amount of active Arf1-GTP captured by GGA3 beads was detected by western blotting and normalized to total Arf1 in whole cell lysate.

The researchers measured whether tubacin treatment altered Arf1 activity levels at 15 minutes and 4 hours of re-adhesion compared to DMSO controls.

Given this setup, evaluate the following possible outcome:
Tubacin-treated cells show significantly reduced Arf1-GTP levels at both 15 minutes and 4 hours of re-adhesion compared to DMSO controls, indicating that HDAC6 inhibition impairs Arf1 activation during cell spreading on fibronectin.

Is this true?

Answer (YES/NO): NO